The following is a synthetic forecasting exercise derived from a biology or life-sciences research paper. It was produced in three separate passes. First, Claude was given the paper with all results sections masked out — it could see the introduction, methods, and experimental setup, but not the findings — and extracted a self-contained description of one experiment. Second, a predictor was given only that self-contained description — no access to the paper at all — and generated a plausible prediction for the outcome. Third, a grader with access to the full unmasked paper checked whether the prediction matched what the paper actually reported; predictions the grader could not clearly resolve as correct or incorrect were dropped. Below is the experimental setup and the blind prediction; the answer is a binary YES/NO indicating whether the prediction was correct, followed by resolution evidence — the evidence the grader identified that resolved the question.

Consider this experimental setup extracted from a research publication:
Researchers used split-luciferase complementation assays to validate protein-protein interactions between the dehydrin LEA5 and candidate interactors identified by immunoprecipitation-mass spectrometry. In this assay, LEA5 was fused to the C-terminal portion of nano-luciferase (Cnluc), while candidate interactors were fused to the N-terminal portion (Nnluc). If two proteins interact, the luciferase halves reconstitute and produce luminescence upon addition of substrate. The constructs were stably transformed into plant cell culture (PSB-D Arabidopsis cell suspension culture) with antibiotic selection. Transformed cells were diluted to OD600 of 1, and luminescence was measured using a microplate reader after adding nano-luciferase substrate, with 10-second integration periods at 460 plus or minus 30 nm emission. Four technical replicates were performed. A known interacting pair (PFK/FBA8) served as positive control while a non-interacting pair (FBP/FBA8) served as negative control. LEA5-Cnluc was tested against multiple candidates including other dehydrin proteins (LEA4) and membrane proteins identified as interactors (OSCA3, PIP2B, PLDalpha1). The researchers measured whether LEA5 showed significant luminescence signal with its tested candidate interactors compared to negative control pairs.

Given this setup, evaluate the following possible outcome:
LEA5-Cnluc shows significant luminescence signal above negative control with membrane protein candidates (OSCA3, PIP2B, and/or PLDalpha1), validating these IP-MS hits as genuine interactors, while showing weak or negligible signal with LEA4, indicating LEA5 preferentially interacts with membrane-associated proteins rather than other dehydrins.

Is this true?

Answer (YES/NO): NO